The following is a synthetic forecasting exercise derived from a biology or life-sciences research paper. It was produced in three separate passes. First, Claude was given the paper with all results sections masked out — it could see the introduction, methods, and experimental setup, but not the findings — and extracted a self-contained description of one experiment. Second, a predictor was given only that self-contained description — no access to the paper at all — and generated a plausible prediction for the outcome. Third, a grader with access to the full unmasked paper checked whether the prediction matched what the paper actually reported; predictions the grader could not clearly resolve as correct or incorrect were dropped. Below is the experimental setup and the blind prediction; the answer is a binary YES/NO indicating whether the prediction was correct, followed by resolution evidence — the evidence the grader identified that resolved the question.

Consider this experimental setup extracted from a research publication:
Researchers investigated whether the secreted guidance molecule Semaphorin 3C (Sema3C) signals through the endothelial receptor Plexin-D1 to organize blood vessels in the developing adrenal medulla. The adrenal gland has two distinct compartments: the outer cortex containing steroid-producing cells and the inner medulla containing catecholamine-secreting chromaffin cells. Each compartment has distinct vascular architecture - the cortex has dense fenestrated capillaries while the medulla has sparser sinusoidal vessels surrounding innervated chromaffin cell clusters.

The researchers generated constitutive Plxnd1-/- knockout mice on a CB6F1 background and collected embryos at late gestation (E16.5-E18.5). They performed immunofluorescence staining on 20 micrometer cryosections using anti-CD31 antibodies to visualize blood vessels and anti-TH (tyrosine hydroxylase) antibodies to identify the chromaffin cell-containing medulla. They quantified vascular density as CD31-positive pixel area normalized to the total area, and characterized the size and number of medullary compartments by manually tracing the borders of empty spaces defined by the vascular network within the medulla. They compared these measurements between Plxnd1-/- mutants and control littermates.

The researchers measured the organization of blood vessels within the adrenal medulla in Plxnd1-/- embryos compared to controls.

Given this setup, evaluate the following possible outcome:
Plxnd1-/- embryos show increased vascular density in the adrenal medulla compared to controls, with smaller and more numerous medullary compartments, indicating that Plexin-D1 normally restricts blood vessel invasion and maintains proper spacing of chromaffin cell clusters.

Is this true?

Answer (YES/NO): YES